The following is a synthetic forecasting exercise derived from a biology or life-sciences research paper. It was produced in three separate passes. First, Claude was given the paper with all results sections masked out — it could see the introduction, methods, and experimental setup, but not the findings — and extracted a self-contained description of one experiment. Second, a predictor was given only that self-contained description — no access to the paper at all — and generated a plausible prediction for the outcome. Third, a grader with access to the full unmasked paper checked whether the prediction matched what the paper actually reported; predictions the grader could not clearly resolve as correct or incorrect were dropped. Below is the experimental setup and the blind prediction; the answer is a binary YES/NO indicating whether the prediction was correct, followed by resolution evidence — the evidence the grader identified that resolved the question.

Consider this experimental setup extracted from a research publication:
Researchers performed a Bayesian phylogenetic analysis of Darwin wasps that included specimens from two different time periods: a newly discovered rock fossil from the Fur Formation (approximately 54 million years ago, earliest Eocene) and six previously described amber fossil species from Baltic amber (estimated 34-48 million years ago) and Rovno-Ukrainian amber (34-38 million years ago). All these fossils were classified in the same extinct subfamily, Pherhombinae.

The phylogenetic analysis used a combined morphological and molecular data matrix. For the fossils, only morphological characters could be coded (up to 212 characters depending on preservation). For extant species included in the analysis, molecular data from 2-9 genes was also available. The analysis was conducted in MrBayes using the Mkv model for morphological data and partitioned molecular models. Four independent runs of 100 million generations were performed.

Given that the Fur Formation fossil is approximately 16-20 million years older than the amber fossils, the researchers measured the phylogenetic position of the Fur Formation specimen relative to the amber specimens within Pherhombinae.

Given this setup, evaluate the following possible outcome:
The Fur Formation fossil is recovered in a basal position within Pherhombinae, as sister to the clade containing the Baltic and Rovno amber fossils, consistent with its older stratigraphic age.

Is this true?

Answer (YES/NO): YES